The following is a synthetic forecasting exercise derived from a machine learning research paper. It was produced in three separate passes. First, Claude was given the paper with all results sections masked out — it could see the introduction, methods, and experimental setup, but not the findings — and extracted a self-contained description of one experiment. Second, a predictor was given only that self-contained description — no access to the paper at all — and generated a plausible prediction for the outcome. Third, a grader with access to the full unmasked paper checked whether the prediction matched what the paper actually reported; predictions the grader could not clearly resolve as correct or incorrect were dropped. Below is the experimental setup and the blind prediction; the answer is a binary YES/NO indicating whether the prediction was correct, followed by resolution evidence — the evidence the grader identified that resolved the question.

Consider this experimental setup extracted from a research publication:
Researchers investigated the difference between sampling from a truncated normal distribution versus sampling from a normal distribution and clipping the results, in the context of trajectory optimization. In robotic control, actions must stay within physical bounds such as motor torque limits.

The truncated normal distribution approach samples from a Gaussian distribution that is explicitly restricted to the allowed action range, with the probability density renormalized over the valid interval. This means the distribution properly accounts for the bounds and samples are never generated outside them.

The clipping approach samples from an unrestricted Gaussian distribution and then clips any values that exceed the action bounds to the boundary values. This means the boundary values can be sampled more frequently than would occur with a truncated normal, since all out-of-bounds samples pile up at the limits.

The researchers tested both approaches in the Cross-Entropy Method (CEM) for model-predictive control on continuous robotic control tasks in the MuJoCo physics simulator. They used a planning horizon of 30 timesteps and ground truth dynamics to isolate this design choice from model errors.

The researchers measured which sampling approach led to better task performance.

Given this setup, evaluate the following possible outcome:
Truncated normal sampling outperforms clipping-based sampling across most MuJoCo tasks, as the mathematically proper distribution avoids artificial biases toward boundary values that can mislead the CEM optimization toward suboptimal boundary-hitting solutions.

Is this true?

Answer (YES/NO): NO